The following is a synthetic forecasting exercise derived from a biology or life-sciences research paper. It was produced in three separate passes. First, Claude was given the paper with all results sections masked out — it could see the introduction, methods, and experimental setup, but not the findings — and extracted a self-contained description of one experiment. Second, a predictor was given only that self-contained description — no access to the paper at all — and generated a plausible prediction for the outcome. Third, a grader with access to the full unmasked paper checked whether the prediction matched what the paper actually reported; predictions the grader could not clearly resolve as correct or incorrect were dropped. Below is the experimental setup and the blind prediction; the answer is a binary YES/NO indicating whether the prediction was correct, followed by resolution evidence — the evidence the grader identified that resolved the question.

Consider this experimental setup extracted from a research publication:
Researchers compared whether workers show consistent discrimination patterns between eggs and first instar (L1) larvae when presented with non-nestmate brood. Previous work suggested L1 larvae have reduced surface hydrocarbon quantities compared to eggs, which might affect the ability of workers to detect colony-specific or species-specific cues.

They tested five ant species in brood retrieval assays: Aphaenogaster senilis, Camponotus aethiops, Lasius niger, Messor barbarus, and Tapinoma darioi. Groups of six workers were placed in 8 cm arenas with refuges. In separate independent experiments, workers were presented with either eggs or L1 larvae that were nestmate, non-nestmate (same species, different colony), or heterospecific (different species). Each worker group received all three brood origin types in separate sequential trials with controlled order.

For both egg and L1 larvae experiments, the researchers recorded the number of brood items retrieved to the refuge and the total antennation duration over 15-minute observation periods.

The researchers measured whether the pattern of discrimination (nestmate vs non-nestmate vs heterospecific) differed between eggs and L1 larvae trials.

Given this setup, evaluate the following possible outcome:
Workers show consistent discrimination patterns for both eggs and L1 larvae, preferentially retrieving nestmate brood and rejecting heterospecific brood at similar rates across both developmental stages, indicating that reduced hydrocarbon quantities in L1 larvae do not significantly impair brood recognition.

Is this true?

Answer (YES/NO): NO